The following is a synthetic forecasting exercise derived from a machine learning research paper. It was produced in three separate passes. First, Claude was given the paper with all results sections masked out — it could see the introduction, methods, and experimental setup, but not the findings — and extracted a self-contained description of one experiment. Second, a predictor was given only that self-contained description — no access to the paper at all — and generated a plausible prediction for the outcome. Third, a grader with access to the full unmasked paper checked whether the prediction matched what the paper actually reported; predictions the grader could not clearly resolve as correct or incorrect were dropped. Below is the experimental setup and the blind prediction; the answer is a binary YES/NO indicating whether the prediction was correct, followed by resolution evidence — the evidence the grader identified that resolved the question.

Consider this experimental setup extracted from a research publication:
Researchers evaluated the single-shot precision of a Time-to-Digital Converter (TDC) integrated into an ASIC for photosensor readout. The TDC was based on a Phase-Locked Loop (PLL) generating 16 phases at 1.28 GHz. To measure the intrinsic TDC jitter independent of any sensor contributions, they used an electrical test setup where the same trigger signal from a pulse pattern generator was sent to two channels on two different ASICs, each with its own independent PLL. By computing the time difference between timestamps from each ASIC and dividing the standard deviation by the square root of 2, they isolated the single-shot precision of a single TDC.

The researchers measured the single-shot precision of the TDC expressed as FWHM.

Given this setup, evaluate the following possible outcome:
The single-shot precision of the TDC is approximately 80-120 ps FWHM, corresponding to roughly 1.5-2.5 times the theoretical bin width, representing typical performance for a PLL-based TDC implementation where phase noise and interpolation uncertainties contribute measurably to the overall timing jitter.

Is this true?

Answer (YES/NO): NO